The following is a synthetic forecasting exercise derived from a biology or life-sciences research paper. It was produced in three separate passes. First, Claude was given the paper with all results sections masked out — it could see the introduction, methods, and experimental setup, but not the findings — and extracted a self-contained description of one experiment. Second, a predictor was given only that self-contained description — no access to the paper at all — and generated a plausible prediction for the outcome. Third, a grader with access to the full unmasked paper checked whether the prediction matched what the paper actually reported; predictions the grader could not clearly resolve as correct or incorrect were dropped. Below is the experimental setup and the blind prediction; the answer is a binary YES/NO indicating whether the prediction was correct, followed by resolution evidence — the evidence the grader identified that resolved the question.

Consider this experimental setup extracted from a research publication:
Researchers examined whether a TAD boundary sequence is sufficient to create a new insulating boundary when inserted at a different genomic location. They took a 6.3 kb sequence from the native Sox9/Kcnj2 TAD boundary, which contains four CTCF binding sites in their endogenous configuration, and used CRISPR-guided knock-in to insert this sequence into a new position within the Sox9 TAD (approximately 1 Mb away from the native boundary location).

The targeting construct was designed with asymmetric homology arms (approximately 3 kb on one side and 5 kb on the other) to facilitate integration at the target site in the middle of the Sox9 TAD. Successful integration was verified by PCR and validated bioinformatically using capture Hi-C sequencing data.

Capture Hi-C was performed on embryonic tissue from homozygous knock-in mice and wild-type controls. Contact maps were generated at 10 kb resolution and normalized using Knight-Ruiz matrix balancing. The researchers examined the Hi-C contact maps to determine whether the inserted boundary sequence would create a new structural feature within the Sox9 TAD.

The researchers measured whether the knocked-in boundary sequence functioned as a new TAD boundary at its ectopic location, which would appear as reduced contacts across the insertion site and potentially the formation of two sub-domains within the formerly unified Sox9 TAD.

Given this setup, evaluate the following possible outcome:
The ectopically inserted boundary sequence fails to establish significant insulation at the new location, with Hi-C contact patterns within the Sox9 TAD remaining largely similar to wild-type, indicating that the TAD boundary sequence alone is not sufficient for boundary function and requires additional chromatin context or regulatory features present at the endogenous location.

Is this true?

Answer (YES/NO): NO